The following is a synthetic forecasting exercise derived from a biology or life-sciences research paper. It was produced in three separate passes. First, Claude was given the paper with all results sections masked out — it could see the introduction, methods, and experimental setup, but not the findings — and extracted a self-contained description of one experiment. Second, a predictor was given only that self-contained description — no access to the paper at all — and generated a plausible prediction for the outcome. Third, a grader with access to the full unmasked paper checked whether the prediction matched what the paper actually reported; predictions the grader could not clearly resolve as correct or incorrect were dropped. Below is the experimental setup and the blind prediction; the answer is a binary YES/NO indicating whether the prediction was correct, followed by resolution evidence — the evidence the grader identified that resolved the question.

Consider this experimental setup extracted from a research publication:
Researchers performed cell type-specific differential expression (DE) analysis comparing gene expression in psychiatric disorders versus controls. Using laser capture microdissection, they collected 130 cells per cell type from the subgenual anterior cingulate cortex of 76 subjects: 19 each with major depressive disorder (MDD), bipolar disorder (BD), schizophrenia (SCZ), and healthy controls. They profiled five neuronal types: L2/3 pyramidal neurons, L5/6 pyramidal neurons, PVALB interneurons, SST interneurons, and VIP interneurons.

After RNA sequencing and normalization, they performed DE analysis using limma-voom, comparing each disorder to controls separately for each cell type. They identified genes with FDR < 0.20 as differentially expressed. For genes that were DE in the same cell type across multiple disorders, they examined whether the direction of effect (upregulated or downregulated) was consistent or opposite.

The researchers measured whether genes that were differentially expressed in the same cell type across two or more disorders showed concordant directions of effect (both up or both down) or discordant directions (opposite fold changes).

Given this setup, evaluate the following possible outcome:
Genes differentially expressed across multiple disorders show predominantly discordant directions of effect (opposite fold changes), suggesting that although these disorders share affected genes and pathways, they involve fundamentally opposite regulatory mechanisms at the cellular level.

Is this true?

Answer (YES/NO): NO